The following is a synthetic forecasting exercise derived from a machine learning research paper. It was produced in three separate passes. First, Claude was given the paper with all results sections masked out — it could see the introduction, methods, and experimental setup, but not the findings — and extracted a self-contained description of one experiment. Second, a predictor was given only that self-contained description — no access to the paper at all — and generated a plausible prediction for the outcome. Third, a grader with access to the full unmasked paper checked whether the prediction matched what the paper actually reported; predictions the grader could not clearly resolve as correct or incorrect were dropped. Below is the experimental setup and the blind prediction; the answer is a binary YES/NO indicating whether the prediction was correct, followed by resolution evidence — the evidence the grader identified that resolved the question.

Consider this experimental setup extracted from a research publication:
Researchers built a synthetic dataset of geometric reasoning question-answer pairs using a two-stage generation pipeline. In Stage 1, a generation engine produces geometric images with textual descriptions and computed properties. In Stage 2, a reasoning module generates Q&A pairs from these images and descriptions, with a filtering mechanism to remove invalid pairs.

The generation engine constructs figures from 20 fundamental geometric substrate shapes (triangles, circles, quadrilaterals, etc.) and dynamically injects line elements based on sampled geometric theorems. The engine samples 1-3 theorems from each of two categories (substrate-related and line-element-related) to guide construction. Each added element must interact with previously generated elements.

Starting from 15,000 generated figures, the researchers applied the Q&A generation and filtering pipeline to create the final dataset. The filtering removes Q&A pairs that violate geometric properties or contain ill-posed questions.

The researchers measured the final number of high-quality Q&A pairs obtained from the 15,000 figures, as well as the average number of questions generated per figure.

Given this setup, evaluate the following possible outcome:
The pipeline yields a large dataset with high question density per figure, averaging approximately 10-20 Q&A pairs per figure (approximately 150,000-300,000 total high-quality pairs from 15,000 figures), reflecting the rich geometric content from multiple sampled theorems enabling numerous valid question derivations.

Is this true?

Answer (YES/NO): NO